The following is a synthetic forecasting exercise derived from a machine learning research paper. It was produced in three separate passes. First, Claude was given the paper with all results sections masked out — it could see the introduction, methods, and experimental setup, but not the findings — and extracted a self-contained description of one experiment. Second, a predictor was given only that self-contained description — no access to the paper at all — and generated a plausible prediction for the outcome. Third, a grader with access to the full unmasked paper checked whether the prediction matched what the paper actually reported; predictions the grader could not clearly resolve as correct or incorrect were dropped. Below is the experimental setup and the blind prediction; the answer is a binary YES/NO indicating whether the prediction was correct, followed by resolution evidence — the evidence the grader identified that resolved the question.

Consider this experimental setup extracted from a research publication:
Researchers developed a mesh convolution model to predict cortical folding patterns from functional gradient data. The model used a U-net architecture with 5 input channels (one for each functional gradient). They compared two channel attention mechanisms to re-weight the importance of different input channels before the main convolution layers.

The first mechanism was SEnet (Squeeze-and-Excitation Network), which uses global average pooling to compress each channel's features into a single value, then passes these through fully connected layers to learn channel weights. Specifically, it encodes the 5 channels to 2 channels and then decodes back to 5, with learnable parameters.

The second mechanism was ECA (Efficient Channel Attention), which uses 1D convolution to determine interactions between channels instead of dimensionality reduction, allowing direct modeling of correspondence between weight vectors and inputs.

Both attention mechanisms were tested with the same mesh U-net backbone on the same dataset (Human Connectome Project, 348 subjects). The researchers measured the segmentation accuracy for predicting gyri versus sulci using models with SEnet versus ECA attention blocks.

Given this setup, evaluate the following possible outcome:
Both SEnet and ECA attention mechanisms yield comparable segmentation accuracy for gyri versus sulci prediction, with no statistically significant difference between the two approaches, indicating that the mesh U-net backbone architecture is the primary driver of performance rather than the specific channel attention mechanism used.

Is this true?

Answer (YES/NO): NO